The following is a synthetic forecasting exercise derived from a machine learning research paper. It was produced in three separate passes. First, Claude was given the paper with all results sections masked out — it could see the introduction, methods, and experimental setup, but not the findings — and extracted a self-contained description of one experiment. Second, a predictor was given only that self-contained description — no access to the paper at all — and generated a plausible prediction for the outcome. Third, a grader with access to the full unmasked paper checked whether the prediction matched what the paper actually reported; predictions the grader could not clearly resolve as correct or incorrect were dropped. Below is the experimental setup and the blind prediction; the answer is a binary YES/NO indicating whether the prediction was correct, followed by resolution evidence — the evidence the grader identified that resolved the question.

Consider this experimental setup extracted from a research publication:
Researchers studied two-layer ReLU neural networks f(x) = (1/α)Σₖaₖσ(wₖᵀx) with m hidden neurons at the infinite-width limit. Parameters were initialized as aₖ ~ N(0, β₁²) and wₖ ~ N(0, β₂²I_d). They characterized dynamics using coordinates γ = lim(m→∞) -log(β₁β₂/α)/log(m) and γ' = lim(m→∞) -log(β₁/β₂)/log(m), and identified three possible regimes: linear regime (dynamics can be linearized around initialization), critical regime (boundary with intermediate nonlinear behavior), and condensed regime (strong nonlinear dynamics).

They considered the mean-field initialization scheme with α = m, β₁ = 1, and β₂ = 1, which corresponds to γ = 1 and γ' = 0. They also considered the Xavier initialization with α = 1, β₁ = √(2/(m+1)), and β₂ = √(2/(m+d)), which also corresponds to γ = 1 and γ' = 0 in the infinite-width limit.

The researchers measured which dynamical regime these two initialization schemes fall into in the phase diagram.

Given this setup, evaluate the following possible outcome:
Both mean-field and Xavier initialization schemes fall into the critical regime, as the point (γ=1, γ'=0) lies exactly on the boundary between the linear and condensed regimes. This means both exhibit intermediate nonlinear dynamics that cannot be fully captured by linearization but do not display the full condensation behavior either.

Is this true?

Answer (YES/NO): YES